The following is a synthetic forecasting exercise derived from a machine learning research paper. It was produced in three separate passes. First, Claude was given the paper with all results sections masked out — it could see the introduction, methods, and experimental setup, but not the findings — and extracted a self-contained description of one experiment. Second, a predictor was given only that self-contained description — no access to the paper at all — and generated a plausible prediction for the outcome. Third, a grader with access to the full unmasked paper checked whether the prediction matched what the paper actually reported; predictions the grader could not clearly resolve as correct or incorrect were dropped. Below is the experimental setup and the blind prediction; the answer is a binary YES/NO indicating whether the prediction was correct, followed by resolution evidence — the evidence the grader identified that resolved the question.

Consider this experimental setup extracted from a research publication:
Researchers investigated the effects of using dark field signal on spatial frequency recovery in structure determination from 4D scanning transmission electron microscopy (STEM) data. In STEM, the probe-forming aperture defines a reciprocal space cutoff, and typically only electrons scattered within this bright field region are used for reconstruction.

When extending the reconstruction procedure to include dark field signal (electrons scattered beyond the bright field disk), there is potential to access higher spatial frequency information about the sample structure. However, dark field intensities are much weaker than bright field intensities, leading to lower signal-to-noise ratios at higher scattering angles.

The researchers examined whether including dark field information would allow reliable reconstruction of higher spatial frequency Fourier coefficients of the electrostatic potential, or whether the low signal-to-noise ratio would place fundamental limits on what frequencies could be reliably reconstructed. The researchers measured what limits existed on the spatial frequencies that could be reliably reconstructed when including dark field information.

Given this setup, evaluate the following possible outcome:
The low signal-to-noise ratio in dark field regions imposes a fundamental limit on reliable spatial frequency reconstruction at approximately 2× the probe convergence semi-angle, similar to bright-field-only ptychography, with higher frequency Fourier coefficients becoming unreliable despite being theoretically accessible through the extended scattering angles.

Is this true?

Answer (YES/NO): NO